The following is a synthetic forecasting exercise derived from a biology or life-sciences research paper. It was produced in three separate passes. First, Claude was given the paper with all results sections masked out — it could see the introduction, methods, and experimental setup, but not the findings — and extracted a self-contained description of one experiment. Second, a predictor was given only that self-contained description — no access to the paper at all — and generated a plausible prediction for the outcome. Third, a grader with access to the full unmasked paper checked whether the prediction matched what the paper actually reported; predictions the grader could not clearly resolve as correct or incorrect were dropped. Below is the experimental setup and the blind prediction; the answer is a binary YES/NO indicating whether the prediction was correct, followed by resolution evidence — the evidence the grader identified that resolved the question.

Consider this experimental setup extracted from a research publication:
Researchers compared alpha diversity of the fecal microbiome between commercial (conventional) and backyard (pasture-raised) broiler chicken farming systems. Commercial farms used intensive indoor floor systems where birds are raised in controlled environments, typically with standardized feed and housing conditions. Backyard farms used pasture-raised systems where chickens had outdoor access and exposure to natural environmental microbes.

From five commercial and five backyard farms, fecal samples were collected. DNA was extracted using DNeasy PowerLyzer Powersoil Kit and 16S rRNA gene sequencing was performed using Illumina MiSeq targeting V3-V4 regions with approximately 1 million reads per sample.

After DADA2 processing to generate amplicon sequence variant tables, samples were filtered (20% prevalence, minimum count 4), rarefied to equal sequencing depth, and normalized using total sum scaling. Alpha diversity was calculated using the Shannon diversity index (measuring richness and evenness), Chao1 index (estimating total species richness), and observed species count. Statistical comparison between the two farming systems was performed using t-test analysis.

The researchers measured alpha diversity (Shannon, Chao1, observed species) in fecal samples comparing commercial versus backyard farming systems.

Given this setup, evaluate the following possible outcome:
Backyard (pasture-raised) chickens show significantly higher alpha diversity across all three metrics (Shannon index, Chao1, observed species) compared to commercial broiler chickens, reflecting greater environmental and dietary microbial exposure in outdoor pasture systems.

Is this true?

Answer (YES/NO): NO